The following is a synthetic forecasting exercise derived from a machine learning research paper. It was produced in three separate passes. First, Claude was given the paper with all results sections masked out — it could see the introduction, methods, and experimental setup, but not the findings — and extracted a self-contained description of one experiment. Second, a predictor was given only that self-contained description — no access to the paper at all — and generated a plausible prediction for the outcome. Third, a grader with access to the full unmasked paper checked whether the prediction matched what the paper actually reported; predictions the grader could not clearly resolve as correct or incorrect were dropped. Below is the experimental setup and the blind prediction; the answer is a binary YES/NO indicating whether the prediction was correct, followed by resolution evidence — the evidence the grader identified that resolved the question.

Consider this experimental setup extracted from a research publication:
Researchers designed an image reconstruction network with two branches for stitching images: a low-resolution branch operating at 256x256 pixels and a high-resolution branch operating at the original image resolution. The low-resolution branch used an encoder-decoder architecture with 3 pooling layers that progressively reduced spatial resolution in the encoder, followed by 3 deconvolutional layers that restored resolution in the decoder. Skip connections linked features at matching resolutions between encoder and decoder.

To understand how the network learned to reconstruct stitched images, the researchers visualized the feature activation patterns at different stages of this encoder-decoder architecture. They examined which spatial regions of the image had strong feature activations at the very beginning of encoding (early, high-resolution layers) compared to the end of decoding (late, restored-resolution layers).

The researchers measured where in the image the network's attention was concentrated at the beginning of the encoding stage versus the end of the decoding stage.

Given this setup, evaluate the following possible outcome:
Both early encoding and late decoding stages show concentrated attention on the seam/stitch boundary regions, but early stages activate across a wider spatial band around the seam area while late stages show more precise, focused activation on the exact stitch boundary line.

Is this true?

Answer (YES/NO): NO